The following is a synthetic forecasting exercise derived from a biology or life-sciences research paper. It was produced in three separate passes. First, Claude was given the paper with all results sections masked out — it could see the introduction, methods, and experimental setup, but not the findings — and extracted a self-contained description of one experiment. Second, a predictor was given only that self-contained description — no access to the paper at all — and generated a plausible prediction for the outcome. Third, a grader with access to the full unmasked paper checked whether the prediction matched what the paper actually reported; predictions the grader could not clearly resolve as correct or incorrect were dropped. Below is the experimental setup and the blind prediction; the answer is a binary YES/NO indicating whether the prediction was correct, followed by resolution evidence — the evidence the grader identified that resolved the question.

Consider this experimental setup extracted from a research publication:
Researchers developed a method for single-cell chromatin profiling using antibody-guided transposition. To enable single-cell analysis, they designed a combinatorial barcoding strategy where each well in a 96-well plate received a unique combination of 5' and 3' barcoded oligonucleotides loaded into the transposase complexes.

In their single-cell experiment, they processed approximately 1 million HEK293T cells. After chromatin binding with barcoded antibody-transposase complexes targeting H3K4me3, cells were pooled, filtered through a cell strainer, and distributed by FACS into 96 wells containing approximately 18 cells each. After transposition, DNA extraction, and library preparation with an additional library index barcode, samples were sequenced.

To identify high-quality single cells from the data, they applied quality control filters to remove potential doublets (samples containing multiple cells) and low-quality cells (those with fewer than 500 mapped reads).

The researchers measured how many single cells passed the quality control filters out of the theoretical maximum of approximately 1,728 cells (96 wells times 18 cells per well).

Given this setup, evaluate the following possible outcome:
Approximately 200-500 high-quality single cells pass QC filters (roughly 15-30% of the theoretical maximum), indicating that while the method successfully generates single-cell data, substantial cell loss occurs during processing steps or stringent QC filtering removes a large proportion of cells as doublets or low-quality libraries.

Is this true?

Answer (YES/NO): NO